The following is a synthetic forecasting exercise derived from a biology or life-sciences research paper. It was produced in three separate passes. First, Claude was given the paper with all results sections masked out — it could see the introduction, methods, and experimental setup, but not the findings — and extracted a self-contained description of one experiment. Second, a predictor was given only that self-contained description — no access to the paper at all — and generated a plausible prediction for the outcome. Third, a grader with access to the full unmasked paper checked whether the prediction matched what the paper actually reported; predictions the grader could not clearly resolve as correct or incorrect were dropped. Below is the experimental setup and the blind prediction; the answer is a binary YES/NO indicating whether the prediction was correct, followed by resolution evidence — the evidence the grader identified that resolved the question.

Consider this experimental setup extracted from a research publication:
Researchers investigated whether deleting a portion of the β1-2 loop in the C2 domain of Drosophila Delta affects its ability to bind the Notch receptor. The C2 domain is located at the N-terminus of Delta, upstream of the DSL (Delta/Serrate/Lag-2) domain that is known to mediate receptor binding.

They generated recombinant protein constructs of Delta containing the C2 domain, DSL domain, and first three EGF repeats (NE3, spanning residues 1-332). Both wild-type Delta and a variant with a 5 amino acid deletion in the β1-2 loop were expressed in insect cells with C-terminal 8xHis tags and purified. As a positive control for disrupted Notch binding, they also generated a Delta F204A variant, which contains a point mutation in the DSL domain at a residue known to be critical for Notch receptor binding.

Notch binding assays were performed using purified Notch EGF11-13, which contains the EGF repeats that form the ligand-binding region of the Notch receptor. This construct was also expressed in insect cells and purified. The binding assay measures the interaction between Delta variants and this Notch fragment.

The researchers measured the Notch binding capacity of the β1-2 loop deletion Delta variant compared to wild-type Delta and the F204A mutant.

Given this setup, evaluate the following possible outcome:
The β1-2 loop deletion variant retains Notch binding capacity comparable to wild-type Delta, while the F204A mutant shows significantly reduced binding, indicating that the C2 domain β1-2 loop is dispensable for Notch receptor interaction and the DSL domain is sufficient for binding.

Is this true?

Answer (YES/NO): YES